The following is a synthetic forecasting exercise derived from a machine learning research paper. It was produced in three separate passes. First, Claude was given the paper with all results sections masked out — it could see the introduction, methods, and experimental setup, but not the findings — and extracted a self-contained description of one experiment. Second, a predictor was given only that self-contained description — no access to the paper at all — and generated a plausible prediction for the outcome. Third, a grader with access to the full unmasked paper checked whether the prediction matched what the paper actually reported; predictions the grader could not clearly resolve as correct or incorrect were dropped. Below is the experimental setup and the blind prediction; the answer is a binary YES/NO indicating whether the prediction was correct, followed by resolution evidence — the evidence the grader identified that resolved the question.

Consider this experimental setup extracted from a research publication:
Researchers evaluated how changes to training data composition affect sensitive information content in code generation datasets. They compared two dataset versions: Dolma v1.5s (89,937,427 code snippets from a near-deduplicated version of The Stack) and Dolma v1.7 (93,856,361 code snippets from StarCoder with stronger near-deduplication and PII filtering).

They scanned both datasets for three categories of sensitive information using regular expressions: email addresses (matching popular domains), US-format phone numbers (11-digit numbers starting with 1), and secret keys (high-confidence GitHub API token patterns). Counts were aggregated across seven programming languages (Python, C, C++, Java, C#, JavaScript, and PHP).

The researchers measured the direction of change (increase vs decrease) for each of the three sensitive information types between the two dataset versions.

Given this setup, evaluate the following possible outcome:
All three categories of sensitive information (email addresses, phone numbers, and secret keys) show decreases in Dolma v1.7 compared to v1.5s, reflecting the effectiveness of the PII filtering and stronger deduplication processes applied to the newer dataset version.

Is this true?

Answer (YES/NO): NO